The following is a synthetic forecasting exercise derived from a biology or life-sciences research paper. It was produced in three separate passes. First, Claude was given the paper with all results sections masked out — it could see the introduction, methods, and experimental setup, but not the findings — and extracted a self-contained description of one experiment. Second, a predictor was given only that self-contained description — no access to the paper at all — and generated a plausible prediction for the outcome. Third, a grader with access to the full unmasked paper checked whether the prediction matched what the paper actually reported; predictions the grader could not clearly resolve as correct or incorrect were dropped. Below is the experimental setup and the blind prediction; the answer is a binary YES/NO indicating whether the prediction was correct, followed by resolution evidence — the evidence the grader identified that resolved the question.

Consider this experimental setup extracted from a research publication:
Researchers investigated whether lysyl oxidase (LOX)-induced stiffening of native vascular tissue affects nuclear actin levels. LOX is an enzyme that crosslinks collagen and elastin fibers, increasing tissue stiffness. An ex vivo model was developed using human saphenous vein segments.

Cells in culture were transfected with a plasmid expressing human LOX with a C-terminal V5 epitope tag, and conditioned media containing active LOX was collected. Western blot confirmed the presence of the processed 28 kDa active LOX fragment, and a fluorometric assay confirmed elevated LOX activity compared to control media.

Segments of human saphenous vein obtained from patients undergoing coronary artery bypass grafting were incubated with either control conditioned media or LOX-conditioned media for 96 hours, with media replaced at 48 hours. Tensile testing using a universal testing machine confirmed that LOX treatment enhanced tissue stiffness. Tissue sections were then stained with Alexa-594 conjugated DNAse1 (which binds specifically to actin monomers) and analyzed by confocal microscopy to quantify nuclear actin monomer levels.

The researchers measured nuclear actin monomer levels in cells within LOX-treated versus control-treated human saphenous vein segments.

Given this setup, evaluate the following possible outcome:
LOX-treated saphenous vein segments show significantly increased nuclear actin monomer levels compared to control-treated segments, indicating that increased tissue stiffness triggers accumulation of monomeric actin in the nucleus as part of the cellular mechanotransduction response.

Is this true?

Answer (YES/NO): NO